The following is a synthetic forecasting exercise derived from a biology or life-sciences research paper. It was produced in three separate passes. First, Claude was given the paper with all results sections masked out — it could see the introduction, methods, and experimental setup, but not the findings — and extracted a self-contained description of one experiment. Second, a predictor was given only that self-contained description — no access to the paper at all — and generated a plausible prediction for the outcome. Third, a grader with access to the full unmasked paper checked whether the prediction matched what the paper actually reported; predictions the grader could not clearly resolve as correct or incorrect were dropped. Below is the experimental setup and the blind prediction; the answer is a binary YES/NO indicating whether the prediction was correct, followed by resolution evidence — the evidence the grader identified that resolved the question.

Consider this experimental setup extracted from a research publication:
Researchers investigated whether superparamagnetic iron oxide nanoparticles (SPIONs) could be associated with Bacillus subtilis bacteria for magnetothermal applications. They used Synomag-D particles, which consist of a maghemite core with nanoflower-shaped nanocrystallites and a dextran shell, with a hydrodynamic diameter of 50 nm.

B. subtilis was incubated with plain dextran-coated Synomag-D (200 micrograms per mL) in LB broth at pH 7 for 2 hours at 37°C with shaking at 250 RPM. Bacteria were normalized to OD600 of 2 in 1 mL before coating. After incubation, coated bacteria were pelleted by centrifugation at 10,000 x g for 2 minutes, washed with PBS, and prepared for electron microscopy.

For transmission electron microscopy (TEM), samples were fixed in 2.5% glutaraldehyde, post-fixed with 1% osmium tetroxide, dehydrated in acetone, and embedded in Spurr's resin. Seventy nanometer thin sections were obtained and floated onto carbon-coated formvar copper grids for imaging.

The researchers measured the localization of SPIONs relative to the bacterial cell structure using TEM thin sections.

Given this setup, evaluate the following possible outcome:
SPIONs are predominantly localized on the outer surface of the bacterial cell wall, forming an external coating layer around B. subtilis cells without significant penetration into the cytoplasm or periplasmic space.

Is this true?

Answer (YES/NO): YES